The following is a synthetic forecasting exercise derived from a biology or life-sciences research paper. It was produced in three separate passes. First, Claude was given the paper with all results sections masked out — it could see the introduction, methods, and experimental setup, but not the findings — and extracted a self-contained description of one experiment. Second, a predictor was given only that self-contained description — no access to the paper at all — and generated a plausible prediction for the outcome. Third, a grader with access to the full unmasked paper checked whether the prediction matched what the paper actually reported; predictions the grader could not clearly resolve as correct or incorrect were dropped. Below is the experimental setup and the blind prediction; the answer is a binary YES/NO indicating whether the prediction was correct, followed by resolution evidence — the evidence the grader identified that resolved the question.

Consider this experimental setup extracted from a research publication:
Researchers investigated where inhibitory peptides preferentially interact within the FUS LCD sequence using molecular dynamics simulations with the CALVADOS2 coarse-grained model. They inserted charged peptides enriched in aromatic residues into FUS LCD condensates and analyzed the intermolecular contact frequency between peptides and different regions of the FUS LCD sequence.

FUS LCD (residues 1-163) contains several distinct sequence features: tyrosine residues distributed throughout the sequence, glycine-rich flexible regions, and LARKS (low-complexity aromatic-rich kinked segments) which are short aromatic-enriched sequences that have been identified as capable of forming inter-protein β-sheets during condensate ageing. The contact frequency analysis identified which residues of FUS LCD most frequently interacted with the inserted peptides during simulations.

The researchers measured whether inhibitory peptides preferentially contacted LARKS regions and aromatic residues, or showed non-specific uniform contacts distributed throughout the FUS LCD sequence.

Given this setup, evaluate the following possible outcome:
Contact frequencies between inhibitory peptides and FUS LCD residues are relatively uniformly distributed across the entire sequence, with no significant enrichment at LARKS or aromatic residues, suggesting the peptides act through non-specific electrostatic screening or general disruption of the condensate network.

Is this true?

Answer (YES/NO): NO